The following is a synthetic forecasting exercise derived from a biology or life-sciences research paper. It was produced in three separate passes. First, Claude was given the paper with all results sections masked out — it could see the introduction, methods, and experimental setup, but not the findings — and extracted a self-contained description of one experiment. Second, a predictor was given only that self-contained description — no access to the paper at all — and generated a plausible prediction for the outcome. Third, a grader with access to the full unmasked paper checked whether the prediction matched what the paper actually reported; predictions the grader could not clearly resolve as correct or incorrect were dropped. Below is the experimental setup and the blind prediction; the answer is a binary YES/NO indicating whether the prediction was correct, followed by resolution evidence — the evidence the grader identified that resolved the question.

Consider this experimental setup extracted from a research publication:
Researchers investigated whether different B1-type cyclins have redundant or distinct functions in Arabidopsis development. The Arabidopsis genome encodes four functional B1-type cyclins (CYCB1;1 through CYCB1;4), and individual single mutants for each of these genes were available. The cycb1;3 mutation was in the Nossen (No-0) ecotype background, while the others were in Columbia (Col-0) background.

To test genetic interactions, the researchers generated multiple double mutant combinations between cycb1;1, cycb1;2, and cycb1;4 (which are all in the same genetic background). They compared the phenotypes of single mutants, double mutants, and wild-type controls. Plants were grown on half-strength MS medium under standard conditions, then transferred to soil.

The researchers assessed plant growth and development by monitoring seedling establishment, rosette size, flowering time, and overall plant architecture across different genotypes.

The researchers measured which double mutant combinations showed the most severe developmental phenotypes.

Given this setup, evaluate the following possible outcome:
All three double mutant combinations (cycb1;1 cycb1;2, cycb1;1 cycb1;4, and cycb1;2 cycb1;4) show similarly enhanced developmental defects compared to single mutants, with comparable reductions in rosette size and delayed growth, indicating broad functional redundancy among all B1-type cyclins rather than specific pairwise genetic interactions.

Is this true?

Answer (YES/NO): NO